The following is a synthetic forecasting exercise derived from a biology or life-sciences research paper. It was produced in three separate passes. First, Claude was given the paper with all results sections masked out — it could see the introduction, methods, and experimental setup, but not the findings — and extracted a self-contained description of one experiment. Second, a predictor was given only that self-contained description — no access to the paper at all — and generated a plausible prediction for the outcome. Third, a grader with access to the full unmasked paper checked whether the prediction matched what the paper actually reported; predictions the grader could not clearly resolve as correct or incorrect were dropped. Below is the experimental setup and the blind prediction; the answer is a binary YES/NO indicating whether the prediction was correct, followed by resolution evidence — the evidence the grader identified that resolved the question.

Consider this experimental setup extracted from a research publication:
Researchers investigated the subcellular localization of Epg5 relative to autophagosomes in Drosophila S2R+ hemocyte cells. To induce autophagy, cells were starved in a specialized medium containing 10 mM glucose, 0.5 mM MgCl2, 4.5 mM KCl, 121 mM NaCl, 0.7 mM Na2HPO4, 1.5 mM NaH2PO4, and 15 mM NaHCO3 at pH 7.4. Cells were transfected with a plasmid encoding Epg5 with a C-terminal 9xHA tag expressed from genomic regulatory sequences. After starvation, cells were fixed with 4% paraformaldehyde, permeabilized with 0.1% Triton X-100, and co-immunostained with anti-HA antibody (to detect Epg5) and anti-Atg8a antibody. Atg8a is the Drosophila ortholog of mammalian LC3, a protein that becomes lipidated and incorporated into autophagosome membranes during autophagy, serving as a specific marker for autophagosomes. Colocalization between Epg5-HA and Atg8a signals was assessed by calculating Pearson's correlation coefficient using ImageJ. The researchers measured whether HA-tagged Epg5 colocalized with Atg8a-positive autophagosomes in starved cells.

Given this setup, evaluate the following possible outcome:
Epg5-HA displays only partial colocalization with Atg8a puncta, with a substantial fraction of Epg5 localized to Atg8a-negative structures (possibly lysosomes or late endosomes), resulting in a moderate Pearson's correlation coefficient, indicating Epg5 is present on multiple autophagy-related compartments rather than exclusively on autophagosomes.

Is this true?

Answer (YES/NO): NO